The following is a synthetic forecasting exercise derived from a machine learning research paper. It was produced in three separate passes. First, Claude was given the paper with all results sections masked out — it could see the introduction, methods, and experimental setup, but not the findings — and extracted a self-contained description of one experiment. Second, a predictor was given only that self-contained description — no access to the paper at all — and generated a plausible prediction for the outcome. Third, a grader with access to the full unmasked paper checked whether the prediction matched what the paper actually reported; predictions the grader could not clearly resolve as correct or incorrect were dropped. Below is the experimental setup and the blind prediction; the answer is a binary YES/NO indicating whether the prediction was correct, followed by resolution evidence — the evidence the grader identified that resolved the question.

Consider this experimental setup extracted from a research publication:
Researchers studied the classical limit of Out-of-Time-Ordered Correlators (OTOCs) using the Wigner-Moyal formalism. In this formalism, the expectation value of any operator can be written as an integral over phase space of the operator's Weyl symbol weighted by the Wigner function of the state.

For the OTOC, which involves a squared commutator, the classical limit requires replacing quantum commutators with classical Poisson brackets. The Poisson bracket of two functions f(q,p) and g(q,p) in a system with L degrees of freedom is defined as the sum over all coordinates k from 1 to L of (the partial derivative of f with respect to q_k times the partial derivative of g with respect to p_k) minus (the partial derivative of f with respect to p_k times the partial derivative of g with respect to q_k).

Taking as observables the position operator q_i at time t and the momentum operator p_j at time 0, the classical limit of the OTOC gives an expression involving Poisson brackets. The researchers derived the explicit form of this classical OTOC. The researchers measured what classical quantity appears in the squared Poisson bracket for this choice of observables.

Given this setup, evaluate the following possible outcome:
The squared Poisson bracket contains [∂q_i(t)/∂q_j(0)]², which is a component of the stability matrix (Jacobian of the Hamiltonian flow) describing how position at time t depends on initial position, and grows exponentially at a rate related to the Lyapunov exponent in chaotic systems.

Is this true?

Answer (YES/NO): YES